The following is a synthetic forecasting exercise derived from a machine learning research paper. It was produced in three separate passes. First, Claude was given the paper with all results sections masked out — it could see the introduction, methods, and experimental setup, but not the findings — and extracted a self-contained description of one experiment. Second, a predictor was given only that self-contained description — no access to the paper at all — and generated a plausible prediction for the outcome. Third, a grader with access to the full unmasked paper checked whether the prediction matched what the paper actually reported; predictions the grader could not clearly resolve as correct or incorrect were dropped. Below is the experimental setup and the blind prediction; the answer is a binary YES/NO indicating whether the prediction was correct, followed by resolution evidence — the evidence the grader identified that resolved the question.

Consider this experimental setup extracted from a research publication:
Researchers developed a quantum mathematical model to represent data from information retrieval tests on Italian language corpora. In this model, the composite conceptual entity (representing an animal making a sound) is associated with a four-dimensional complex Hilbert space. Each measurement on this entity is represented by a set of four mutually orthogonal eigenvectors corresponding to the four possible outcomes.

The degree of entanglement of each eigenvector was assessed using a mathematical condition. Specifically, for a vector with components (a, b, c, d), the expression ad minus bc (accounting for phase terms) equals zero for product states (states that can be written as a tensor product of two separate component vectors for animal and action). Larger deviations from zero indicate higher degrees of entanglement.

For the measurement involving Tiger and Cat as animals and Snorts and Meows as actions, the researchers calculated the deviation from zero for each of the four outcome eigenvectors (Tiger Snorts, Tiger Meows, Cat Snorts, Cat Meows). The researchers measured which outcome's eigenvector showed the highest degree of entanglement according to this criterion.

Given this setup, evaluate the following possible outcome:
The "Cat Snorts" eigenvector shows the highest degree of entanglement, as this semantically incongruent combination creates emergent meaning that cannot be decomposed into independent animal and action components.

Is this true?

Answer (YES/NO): NO